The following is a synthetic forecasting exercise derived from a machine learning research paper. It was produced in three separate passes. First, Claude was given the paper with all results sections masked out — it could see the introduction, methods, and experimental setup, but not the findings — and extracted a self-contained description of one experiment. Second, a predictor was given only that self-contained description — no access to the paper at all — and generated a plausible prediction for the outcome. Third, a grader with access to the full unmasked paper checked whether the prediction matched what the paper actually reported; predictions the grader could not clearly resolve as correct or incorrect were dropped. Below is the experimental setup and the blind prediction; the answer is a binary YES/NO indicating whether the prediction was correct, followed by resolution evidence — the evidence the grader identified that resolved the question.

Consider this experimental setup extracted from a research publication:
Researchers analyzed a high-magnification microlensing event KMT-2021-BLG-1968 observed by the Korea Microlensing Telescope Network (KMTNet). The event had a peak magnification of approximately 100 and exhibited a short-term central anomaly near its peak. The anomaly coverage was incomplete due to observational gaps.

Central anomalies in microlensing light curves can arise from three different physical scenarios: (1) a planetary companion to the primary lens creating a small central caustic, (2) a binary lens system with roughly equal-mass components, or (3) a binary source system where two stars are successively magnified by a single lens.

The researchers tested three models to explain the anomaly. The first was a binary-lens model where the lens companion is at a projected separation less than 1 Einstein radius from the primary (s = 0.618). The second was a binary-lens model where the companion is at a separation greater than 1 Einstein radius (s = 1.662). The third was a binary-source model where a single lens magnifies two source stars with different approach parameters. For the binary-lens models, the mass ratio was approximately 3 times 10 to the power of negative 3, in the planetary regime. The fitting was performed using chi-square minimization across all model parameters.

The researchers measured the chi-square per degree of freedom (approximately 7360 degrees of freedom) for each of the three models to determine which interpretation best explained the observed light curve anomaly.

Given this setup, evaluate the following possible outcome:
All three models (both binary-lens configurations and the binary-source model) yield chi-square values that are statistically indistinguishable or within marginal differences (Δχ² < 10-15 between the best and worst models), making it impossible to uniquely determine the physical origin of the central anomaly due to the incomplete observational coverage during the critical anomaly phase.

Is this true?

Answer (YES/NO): YES